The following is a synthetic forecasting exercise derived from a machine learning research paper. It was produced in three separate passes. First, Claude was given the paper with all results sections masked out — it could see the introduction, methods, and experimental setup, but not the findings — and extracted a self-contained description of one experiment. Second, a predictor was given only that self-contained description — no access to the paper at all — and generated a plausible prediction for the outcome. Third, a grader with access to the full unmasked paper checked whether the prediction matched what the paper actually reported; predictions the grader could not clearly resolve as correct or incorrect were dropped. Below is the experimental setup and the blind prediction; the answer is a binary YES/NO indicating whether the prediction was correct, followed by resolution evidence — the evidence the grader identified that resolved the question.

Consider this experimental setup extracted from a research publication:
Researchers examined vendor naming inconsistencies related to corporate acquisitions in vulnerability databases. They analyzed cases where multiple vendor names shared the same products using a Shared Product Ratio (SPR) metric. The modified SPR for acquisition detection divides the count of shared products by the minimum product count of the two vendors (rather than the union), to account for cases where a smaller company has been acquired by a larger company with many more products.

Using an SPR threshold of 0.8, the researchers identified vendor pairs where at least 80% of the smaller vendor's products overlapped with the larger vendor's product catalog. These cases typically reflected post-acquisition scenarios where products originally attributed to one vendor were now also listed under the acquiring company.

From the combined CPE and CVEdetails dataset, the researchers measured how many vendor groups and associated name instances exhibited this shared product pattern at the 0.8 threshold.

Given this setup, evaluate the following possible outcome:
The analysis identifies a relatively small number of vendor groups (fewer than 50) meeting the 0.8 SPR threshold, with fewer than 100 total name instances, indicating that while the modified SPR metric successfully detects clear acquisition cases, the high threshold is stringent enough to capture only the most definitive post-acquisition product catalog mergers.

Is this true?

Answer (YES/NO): NO